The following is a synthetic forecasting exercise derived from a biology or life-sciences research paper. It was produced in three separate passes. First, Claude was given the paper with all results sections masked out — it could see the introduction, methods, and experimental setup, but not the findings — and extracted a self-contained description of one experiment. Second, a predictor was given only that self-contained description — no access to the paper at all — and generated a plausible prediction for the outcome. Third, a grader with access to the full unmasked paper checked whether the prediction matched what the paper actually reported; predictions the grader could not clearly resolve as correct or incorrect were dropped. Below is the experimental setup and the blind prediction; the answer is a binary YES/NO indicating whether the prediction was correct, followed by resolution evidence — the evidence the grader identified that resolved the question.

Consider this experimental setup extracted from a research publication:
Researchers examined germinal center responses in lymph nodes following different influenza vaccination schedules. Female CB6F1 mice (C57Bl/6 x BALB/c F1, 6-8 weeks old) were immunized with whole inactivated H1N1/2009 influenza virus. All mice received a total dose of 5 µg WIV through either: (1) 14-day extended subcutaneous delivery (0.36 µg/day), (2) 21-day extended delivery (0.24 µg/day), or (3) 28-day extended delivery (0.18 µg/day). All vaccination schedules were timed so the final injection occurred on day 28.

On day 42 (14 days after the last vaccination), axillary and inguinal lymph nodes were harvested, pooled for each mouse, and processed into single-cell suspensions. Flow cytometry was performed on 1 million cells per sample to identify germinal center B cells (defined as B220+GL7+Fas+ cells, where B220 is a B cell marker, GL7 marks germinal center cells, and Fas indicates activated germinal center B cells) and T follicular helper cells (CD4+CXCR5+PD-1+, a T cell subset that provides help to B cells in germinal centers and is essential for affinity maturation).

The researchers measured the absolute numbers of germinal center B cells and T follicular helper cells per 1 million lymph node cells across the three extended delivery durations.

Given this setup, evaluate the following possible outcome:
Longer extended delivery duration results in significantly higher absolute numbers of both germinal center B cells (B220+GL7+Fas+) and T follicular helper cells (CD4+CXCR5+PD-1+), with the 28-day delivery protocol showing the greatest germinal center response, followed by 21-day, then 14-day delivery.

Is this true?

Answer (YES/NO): NO